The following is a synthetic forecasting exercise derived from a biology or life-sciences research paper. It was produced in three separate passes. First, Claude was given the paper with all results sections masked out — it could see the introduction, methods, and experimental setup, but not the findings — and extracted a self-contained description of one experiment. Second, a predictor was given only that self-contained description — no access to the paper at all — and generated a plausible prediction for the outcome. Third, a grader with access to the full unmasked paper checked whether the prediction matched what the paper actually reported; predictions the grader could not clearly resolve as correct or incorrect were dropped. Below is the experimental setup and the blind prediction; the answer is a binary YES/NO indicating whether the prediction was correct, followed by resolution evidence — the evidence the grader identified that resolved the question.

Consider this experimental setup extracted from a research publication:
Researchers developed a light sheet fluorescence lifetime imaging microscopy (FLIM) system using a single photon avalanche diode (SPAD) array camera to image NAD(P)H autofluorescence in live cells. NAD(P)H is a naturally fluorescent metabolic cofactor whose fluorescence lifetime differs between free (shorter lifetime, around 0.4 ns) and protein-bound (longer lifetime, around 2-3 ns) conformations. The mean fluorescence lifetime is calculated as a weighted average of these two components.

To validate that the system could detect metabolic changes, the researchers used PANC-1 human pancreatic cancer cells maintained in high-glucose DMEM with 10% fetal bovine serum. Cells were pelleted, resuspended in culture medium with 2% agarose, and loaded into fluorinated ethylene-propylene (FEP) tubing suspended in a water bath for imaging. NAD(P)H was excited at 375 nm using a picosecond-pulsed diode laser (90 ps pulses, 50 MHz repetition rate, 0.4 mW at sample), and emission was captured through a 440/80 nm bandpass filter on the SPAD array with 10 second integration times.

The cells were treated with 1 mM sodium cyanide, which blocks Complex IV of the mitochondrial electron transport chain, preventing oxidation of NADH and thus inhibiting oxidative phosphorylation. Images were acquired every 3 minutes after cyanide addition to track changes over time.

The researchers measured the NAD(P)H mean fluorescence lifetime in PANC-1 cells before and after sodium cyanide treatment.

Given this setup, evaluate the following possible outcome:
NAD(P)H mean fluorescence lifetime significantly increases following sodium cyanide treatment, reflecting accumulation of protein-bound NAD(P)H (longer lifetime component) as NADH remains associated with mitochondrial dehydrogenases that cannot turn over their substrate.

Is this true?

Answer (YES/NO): NO